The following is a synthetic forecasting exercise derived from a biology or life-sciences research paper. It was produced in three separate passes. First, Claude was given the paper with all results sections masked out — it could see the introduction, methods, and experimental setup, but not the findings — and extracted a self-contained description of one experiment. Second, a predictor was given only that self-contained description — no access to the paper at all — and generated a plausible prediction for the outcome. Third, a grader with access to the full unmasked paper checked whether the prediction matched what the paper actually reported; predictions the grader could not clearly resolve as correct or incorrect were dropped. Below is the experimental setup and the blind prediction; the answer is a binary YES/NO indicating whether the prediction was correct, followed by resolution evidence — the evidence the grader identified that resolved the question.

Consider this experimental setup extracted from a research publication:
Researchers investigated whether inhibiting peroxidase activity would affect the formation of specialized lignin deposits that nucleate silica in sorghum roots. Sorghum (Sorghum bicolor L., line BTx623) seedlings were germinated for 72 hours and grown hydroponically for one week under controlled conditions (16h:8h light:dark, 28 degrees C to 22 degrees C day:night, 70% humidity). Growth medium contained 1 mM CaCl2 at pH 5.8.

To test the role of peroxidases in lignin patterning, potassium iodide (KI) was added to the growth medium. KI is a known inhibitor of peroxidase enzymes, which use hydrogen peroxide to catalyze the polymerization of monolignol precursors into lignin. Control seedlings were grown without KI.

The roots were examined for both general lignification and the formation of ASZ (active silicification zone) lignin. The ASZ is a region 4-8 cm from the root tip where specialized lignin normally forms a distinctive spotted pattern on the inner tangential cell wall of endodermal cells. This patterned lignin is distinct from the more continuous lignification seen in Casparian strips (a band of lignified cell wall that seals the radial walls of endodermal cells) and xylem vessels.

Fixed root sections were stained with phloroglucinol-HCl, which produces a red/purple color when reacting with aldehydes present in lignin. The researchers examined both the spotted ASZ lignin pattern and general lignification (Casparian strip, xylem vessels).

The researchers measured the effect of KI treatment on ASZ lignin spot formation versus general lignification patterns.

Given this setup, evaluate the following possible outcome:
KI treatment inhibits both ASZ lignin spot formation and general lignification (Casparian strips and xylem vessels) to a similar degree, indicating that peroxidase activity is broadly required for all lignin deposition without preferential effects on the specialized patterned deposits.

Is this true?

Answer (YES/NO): NO